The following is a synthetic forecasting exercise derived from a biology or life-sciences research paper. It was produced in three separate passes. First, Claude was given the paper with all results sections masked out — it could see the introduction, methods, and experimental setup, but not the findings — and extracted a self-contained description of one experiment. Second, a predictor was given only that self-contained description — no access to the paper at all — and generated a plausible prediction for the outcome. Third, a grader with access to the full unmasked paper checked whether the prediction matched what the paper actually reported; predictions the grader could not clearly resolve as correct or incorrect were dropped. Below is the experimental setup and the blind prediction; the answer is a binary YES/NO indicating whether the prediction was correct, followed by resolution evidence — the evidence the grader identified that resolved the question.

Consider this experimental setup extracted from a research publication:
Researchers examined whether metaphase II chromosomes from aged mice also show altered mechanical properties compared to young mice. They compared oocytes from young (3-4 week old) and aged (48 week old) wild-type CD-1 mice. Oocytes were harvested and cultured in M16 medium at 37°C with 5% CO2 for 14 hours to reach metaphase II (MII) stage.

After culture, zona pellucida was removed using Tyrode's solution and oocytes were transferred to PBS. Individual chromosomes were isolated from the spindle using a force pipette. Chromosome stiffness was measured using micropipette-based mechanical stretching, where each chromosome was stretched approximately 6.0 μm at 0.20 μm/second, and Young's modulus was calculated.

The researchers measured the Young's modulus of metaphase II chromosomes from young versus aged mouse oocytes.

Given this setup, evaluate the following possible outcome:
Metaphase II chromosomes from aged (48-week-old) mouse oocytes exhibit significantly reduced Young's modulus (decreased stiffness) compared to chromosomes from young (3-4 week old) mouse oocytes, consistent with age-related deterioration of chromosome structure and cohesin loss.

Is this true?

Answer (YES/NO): NO